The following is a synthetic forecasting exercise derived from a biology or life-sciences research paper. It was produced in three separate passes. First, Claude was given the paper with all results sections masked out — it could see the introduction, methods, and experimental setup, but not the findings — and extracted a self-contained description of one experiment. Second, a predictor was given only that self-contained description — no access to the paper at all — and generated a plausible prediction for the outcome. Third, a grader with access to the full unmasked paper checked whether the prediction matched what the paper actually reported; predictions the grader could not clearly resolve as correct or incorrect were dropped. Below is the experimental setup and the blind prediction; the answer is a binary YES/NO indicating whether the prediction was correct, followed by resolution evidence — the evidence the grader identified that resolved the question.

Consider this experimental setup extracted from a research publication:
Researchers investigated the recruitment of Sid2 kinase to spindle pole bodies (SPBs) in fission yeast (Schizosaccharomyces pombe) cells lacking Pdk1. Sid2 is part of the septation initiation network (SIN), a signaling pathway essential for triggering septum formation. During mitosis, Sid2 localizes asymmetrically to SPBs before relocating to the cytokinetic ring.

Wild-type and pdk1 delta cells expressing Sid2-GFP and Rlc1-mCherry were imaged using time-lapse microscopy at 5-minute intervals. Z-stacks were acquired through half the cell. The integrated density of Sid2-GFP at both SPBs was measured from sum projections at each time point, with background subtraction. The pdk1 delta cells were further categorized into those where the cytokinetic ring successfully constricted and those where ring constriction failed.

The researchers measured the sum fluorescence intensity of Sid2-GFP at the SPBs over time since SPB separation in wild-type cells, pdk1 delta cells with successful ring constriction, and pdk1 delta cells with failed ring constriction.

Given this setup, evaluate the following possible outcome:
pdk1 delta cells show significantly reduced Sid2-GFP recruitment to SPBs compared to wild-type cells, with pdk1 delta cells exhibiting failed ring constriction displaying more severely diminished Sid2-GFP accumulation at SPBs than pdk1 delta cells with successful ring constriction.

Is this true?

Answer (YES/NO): NO